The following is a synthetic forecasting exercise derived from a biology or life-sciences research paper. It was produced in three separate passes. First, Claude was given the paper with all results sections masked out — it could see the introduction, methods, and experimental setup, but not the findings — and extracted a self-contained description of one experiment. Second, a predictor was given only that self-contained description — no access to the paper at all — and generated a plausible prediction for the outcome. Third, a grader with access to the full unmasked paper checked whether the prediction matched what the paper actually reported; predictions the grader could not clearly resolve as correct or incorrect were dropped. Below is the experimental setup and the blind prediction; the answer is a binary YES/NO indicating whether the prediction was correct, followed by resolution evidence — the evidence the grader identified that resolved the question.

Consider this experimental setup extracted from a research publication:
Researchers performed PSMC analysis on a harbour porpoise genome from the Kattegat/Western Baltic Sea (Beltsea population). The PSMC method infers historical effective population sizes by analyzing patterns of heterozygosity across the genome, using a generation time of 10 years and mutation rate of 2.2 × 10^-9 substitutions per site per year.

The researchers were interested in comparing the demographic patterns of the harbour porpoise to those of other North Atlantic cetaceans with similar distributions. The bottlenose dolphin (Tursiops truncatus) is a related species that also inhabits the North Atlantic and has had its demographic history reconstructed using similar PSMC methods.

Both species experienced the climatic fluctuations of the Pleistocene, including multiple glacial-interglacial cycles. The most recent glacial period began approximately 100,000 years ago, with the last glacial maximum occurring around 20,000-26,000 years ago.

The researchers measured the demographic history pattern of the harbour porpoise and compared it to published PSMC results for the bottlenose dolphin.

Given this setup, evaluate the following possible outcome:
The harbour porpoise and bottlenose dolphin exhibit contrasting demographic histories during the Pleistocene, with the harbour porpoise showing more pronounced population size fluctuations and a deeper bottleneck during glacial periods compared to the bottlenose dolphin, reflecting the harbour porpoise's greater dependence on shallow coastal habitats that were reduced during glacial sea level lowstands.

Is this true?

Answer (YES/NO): NO